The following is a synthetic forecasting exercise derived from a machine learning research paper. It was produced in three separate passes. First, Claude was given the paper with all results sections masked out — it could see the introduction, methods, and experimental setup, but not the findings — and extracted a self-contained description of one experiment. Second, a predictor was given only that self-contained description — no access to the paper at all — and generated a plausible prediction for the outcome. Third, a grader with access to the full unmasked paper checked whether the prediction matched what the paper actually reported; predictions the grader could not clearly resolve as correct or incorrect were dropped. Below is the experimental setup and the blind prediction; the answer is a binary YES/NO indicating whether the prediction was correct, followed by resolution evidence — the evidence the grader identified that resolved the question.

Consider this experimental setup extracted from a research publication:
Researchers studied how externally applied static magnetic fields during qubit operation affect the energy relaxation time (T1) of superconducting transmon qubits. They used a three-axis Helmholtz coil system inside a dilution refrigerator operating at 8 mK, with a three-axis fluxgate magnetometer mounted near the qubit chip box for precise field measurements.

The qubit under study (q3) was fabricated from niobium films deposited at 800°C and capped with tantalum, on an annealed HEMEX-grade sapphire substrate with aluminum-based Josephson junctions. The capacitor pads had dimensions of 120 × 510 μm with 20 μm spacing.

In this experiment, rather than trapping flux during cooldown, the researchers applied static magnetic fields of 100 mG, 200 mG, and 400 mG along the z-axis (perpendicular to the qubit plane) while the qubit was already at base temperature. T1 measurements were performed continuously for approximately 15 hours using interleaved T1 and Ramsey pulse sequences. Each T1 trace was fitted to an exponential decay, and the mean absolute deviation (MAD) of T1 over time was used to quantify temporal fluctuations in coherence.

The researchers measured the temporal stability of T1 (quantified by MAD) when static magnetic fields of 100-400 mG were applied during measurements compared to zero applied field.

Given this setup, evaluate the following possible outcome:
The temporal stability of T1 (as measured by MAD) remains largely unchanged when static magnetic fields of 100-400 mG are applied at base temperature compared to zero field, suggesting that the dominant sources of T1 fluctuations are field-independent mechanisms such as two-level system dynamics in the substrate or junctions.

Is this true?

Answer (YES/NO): NO